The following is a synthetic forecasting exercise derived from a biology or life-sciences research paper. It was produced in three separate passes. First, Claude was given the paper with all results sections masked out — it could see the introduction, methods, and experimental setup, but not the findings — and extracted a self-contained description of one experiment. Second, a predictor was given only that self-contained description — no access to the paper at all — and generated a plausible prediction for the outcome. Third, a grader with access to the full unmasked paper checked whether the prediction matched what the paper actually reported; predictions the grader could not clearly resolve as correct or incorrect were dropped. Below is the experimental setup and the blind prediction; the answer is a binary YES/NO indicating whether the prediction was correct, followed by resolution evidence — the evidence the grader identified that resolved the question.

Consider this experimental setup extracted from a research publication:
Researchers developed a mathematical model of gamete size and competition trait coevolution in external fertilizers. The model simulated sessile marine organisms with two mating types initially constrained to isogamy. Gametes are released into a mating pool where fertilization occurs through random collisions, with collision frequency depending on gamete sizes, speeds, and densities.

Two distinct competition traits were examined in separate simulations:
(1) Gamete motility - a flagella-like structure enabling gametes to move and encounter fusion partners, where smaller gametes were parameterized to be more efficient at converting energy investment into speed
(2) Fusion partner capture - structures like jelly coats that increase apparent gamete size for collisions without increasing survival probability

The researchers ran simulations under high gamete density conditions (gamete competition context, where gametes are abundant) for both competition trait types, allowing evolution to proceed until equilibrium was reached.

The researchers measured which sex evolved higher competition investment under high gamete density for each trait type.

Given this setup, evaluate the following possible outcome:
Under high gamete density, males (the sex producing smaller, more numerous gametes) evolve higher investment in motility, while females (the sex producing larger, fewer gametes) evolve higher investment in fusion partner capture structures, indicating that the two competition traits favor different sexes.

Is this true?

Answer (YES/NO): NO